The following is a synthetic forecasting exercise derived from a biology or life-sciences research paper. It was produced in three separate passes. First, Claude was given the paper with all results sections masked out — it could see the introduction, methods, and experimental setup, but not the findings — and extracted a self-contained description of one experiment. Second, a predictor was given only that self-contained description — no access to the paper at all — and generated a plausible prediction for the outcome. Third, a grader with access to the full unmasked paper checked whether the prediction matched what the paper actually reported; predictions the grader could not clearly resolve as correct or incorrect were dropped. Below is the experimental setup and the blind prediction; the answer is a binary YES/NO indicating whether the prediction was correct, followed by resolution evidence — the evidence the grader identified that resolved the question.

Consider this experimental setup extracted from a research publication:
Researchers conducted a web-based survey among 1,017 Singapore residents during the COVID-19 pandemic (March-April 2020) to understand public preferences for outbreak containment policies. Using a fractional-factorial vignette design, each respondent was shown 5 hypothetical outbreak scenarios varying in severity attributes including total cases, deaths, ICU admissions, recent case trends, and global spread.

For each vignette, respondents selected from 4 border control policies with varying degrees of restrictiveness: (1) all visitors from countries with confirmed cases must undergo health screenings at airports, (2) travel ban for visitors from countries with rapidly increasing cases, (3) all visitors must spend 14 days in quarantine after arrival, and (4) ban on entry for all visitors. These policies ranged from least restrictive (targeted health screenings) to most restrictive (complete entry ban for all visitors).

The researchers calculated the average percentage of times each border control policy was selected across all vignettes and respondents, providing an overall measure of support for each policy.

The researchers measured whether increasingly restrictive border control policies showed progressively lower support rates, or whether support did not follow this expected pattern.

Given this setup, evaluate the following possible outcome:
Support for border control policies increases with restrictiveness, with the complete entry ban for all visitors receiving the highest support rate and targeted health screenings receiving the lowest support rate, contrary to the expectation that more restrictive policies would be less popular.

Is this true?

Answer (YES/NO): NO